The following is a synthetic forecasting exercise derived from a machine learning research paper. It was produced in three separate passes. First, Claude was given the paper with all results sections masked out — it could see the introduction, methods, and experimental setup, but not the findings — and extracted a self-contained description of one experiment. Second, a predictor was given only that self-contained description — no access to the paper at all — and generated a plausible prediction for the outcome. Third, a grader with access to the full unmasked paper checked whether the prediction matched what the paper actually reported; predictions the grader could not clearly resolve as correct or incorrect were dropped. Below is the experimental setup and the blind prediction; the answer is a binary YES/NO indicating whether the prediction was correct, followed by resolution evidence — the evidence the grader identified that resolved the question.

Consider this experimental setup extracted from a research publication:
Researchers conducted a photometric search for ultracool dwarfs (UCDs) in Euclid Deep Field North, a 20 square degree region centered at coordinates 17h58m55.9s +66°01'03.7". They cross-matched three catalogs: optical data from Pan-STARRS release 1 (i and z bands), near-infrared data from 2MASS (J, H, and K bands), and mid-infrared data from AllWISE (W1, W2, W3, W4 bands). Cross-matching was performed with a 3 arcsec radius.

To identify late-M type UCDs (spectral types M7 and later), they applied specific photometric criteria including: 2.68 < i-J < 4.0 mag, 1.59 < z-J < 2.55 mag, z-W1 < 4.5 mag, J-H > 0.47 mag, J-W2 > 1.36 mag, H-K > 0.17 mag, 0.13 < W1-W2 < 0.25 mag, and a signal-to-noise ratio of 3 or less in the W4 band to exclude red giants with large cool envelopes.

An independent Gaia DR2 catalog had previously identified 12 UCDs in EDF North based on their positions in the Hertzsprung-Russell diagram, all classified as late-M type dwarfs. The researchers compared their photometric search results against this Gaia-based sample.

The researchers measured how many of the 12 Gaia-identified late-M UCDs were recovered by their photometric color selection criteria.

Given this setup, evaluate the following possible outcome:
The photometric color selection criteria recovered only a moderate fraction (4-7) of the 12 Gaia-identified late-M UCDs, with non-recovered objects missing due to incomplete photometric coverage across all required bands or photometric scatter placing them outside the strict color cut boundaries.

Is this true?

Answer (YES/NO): NO